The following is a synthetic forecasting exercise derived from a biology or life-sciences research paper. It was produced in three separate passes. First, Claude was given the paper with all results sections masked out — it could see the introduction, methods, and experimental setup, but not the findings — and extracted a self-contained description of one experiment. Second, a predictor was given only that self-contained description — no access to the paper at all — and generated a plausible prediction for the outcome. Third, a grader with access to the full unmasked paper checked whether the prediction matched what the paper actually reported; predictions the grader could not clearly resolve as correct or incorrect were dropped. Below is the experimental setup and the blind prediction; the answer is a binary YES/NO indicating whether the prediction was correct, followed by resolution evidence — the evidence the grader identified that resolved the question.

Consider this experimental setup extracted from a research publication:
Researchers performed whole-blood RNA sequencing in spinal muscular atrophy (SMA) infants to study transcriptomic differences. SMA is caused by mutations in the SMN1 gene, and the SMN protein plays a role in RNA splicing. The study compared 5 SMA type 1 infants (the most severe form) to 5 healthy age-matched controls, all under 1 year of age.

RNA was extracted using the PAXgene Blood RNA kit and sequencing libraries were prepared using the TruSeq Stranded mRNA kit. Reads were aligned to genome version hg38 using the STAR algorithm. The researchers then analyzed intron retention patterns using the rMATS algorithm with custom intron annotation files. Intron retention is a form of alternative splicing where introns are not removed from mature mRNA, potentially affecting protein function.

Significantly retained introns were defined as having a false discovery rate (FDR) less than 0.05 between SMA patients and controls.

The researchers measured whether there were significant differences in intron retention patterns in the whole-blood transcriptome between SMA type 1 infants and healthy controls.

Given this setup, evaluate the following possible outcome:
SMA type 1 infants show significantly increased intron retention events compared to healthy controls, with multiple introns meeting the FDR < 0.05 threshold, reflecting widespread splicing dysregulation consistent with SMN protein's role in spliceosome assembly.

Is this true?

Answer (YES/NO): YES